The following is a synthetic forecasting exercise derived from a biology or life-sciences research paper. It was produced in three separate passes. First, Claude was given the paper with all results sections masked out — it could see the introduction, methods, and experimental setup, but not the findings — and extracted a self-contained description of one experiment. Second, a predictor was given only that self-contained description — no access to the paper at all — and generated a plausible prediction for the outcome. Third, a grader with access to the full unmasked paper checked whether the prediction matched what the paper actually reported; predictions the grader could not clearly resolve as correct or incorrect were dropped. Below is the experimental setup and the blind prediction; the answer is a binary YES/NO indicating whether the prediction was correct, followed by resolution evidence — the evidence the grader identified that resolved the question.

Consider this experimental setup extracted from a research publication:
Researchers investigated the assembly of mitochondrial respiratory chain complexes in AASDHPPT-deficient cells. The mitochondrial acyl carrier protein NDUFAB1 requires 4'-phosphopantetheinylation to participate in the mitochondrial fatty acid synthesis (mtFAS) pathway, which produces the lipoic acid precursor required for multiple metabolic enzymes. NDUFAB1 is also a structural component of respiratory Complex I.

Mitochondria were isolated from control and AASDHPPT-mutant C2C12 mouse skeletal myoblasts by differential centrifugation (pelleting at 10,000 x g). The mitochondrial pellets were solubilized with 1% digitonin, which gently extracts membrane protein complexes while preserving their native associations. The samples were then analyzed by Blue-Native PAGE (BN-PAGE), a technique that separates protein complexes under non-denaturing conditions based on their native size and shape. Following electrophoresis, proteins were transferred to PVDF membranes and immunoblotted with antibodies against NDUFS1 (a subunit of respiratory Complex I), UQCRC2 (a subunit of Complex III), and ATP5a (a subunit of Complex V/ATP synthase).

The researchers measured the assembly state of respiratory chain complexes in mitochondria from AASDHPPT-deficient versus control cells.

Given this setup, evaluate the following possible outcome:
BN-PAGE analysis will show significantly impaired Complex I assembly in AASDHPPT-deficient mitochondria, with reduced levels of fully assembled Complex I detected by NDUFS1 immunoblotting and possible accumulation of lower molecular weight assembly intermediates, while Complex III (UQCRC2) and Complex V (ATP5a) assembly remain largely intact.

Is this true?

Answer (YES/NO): YES